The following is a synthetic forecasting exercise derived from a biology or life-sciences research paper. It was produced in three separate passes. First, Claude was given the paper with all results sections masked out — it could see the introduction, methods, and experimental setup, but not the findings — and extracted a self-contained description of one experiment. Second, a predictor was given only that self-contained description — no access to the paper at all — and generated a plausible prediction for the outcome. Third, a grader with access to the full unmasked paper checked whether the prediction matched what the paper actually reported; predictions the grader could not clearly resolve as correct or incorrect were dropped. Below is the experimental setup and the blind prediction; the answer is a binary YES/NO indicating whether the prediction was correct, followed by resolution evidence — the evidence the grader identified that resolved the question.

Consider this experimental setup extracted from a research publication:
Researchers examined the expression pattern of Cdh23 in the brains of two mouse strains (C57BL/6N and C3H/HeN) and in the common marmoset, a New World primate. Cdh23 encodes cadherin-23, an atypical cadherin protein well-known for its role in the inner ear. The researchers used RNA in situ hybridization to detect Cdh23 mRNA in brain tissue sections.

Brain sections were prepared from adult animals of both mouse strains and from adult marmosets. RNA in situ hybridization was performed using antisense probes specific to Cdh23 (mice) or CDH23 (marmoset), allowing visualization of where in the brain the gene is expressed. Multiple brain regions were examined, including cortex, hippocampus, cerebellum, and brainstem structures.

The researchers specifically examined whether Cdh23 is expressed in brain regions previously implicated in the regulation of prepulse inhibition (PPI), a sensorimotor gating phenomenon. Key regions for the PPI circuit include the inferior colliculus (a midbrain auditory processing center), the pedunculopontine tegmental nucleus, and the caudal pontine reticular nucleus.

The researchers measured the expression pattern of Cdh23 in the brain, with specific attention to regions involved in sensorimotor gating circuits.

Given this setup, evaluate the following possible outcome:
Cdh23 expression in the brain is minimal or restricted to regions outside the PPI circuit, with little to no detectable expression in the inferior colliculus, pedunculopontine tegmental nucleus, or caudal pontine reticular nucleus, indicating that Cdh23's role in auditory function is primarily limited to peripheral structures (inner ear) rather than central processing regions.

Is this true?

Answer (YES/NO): NO